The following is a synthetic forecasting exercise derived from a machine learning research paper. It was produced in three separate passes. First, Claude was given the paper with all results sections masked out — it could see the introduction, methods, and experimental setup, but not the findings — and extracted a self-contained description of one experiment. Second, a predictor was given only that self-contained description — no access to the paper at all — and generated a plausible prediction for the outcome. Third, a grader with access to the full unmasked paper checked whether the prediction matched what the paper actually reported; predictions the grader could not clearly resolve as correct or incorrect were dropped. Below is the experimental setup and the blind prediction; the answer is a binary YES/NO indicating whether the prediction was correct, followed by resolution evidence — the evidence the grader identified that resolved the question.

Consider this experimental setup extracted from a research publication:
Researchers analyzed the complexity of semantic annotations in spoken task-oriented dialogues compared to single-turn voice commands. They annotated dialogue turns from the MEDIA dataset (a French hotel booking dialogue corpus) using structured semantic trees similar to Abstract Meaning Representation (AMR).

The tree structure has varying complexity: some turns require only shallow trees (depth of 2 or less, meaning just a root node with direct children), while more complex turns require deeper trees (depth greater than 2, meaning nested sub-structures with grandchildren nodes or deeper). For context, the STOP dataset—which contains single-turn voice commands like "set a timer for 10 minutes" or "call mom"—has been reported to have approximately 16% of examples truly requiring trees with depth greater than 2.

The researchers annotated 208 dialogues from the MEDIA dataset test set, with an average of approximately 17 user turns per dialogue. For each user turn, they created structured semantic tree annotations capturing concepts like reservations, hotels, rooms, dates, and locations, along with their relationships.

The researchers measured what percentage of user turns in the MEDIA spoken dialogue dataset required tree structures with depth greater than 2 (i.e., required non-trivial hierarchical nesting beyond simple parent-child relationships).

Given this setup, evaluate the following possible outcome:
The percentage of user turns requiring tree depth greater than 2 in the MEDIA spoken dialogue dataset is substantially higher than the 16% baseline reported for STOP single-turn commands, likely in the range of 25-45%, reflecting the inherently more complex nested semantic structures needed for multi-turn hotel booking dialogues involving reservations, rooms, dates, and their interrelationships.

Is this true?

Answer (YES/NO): NO